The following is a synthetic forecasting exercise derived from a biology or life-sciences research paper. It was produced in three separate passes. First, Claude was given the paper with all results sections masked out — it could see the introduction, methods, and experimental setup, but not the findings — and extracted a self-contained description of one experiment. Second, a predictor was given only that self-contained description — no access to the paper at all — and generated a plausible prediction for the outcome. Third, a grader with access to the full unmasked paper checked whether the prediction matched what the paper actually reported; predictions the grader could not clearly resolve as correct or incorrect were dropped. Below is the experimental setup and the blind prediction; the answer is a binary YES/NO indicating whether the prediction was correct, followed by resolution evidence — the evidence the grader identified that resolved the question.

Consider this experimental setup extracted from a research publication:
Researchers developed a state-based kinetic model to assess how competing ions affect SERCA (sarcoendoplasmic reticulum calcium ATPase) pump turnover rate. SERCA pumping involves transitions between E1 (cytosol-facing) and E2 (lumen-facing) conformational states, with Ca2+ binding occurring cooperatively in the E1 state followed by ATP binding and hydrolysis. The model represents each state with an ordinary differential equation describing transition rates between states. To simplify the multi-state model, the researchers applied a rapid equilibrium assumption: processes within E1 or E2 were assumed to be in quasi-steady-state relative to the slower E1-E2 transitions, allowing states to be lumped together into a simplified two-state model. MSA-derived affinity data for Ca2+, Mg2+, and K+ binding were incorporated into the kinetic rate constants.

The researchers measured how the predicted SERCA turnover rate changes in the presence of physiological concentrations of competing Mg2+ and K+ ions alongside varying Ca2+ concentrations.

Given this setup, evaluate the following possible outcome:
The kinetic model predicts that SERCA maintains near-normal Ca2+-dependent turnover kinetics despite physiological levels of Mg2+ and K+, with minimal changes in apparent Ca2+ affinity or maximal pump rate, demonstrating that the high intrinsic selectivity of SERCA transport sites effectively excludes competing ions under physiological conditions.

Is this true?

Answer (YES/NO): NO